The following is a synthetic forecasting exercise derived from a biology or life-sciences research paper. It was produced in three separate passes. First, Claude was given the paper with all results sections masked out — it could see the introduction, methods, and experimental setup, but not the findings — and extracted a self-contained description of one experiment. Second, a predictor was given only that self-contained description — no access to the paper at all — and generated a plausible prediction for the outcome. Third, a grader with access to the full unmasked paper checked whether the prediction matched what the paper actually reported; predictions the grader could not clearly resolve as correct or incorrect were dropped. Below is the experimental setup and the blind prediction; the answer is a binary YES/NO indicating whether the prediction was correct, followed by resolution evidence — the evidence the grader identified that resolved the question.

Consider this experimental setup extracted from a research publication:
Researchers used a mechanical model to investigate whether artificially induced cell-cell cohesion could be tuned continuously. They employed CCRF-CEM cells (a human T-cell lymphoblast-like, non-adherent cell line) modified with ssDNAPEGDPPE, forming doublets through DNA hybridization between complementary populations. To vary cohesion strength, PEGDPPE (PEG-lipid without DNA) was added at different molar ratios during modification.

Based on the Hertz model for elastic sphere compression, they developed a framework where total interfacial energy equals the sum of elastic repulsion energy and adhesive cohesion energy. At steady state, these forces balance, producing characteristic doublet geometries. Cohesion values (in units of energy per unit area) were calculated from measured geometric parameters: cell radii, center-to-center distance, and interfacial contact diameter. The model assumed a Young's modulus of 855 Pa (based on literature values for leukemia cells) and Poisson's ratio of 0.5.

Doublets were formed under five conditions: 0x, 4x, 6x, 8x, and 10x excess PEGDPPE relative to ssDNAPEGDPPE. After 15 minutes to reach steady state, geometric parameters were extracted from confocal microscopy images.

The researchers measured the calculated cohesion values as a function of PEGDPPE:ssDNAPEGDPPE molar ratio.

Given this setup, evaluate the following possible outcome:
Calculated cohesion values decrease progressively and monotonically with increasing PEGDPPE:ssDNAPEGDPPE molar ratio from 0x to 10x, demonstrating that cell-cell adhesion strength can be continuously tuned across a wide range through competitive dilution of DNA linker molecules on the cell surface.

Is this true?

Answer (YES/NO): YES